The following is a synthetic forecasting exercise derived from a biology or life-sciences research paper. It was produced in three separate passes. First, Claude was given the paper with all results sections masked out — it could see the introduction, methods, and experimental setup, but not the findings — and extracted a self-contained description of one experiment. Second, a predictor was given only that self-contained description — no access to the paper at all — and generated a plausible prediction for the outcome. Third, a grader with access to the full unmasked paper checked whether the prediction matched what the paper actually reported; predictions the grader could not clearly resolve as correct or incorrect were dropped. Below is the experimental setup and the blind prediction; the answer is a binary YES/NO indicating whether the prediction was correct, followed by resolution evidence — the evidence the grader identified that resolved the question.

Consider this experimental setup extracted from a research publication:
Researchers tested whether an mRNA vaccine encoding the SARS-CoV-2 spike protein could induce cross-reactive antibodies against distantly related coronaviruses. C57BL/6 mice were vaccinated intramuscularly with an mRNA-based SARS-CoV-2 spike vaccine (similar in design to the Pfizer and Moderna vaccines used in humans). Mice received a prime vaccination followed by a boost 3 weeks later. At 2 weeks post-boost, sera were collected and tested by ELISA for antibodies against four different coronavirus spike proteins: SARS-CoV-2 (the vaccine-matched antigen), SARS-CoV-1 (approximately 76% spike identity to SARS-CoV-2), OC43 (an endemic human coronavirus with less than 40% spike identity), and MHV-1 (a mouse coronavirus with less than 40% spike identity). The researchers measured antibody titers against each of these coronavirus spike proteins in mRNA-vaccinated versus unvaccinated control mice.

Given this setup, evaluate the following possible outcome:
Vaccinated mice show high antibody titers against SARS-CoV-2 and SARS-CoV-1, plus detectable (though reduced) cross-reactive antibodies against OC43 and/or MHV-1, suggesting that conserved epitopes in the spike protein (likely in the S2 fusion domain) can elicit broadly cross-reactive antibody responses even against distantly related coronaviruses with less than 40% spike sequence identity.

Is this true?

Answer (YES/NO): YES